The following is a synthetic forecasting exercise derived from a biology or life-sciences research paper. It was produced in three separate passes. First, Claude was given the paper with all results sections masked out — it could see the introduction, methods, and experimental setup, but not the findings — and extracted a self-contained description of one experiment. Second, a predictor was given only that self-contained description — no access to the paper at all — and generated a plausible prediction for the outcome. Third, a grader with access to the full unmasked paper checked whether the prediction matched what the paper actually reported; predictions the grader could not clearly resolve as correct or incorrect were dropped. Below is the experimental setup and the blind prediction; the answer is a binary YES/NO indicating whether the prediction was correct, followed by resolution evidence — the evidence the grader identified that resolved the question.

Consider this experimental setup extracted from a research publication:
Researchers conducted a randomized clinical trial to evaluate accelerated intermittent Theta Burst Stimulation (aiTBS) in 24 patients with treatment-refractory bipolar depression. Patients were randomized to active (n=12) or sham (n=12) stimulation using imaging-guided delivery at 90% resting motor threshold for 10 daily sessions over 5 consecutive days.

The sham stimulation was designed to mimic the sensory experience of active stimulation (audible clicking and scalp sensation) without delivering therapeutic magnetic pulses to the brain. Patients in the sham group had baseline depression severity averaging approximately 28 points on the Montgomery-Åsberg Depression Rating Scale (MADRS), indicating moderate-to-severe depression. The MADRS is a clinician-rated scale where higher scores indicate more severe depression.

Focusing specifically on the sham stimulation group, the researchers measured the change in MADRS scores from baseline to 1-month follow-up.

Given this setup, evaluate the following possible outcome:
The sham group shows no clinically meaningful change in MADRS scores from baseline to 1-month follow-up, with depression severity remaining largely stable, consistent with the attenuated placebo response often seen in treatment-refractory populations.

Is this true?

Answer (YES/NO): YES